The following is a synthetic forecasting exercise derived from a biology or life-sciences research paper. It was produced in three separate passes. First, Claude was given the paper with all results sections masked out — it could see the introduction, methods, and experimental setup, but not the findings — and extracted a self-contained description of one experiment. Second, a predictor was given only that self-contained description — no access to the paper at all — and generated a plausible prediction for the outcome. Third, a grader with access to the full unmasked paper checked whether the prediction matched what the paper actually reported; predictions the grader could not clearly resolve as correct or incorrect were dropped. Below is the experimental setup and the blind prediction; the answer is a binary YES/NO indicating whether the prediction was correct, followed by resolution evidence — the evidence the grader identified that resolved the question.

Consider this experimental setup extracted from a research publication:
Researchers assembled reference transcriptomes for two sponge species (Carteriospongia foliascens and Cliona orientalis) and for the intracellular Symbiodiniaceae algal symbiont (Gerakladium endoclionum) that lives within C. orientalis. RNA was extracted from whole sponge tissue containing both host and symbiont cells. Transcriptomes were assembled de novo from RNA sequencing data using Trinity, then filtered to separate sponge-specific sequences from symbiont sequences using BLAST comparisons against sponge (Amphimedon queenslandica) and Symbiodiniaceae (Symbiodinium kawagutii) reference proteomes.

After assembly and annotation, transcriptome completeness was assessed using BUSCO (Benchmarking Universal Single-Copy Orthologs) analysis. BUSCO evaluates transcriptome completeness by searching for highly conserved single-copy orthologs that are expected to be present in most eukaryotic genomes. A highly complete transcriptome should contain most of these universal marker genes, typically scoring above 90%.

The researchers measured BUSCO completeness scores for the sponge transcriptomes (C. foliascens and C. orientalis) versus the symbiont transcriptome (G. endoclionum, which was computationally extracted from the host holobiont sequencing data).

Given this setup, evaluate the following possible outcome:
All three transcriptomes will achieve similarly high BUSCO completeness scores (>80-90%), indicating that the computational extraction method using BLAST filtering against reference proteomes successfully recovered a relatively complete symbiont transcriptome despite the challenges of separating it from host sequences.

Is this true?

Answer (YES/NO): NO